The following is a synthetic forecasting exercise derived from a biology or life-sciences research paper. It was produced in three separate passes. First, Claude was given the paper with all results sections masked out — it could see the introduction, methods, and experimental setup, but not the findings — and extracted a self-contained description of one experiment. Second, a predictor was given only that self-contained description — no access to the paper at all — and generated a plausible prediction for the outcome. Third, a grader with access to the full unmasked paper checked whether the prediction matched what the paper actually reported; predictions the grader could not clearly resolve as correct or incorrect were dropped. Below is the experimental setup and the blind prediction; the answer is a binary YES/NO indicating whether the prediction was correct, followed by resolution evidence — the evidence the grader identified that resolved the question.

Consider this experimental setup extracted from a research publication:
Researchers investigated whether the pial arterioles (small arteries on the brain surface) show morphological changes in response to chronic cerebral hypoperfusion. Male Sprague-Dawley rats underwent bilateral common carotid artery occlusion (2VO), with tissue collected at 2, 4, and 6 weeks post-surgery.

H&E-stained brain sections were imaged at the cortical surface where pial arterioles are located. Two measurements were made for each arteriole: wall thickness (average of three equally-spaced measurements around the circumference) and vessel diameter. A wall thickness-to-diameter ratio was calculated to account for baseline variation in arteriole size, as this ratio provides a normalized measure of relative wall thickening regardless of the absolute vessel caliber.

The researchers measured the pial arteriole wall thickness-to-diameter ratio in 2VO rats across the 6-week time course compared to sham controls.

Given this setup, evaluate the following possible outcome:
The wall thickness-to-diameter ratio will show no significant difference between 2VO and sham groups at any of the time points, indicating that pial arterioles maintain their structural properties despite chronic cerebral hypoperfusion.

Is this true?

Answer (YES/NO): NO